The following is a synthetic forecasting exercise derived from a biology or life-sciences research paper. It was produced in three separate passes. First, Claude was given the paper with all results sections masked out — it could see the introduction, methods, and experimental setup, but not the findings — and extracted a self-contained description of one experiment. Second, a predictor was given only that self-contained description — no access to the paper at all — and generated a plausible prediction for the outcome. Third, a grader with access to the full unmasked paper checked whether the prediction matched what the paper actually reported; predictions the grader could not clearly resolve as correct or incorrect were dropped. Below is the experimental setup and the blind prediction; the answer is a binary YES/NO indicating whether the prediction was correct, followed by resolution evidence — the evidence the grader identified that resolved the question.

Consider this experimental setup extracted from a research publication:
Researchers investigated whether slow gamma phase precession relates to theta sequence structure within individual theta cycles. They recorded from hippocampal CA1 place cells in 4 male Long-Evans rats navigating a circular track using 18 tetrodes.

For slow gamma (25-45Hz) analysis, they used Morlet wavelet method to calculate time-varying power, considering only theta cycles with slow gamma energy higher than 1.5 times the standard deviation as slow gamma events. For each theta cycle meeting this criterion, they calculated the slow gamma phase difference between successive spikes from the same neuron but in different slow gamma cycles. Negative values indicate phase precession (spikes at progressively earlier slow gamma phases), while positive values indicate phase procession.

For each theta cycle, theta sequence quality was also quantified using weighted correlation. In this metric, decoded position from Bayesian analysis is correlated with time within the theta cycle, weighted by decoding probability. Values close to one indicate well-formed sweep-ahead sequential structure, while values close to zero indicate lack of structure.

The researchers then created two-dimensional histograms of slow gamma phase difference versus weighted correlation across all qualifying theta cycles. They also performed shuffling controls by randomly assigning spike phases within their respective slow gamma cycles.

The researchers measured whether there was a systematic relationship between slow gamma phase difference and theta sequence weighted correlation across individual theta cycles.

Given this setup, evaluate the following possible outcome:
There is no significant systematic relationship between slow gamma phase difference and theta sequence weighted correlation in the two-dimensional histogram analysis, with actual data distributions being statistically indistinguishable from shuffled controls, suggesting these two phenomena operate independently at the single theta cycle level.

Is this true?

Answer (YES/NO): NO